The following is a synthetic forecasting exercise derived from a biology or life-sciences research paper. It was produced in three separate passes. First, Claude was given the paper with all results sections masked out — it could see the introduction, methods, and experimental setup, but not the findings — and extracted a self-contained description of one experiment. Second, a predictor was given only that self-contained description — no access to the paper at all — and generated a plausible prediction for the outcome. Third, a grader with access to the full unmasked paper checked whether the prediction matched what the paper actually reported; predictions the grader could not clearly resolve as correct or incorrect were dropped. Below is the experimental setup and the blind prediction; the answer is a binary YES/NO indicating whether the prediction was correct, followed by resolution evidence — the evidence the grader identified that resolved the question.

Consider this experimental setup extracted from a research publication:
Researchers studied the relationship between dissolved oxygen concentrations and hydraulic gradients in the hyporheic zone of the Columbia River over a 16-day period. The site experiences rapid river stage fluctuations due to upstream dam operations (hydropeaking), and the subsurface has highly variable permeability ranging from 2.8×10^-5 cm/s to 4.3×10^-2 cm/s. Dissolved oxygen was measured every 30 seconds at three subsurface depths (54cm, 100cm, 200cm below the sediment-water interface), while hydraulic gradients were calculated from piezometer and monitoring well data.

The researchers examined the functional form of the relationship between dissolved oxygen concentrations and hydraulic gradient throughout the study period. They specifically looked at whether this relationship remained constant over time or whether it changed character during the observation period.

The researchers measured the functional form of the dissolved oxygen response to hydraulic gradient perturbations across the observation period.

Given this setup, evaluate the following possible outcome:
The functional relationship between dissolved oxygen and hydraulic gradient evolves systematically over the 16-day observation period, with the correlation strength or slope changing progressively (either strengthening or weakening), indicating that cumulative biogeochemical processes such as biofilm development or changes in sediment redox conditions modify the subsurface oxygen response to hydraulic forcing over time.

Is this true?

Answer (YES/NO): NO